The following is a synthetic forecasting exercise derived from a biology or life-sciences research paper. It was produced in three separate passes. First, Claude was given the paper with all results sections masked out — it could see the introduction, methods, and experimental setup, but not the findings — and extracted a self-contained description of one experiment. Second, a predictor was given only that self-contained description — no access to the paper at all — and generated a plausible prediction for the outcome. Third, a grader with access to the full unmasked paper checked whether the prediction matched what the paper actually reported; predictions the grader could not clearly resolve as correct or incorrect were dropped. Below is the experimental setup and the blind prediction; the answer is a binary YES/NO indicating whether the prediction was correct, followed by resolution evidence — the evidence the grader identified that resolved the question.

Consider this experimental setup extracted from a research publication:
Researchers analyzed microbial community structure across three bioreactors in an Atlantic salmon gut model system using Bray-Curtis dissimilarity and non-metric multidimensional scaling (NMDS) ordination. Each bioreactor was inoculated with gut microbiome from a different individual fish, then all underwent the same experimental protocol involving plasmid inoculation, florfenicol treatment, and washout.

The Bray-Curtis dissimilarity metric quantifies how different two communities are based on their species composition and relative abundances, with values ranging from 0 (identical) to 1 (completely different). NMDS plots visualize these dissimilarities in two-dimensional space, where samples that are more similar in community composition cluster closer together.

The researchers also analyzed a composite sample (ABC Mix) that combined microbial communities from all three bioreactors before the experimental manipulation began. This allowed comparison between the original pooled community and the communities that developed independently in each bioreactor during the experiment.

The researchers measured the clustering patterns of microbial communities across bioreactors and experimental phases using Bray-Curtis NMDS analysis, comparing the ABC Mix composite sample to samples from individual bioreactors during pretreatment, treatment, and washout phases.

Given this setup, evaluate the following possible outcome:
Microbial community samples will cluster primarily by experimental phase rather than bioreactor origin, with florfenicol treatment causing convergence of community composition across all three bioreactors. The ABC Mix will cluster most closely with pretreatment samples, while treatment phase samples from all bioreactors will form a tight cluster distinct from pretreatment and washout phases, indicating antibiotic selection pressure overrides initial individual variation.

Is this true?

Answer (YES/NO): NO